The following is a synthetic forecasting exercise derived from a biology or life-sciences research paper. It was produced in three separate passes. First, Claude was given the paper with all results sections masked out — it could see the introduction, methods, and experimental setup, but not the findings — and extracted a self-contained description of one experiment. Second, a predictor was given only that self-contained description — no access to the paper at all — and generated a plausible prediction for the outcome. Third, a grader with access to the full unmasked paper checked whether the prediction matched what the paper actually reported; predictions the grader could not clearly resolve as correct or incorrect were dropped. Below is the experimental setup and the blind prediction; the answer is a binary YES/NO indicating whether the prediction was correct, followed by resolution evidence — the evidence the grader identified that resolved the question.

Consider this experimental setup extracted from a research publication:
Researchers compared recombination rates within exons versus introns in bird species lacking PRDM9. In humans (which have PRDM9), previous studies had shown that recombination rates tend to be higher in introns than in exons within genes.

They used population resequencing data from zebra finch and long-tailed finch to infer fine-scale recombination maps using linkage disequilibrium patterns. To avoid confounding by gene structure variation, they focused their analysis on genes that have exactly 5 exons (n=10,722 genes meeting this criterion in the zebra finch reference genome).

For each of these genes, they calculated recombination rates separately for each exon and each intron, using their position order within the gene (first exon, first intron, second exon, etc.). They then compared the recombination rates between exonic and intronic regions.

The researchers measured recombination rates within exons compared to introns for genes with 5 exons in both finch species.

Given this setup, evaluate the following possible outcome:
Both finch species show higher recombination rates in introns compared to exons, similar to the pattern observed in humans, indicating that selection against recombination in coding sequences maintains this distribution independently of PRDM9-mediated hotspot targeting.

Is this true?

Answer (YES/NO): NO